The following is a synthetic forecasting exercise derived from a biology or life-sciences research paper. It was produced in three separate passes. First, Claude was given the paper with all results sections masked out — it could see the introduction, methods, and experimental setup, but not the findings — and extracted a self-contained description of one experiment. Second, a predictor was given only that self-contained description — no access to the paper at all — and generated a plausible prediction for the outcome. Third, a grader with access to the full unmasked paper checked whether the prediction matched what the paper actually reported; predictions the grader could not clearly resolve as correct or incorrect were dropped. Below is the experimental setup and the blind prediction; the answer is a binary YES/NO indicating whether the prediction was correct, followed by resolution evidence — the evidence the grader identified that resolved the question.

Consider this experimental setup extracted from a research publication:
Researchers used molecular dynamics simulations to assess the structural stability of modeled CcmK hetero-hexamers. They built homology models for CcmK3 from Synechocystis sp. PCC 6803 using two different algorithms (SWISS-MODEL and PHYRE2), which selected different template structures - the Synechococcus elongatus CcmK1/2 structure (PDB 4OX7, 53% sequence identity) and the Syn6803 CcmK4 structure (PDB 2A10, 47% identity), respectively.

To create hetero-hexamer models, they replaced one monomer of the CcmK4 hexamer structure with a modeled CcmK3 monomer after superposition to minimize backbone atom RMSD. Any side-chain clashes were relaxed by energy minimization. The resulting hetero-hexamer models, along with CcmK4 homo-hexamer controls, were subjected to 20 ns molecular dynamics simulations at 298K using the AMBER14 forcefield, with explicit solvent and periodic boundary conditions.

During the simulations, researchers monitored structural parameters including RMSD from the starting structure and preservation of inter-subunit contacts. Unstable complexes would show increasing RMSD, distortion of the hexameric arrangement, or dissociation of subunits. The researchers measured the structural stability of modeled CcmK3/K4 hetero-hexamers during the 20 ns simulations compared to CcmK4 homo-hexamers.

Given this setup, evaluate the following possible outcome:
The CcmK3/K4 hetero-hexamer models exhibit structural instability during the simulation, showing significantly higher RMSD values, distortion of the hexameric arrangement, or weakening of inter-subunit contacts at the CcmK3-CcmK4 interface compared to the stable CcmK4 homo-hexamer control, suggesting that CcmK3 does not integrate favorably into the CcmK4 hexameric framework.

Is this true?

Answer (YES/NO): NO